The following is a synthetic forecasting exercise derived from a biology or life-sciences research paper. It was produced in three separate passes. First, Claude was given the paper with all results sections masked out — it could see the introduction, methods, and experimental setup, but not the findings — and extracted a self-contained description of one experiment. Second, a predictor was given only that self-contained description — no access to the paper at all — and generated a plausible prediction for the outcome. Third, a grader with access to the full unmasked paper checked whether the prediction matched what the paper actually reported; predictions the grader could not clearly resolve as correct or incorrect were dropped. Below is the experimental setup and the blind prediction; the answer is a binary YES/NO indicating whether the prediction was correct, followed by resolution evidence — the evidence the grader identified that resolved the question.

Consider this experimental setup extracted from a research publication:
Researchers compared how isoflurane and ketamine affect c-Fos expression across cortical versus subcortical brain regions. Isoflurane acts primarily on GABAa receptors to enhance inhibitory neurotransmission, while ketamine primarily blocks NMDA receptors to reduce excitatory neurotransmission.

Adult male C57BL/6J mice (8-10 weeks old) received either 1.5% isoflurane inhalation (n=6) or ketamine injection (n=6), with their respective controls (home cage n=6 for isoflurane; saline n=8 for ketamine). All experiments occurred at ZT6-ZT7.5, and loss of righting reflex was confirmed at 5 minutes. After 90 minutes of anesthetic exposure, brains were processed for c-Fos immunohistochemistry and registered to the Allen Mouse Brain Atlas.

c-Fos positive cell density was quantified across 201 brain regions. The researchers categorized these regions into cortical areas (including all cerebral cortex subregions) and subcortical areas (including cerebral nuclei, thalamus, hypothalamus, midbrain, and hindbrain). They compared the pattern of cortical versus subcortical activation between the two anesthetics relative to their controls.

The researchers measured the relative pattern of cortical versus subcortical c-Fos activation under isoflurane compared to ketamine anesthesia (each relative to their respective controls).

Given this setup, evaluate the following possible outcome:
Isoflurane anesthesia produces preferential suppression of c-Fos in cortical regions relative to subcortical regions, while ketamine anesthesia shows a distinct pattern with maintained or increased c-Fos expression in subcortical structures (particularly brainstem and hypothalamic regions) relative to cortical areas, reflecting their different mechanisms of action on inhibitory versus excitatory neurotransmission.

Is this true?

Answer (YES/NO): NO